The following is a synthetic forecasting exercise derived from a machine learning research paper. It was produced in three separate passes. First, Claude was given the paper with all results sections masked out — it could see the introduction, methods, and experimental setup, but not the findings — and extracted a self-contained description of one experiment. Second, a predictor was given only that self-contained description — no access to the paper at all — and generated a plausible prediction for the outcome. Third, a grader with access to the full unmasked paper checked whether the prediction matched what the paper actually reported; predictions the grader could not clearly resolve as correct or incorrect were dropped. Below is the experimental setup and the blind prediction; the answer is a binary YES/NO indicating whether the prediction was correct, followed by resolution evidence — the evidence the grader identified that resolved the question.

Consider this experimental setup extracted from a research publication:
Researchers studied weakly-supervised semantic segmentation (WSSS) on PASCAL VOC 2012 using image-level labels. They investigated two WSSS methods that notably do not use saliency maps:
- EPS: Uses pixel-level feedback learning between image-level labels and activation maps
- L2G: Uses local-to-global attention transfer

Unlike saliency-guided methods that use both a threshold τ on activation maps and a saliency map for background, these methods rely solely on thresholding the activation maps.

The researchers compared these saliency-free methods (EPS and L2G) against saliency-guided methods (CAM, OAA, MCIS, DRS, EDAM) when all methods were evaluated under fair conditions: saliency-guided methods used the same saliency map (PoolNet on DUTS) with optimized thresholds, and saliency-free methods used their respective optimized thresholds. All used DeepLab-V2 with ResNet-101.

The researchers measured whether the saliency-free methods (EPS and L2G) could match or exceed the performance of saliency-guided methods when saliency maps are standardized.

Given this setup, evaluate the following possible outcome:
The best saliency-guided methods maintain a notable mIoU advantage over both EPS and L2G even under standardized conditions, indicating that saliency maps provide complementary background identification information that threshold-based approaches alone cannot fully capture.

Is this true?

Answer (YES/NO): NO